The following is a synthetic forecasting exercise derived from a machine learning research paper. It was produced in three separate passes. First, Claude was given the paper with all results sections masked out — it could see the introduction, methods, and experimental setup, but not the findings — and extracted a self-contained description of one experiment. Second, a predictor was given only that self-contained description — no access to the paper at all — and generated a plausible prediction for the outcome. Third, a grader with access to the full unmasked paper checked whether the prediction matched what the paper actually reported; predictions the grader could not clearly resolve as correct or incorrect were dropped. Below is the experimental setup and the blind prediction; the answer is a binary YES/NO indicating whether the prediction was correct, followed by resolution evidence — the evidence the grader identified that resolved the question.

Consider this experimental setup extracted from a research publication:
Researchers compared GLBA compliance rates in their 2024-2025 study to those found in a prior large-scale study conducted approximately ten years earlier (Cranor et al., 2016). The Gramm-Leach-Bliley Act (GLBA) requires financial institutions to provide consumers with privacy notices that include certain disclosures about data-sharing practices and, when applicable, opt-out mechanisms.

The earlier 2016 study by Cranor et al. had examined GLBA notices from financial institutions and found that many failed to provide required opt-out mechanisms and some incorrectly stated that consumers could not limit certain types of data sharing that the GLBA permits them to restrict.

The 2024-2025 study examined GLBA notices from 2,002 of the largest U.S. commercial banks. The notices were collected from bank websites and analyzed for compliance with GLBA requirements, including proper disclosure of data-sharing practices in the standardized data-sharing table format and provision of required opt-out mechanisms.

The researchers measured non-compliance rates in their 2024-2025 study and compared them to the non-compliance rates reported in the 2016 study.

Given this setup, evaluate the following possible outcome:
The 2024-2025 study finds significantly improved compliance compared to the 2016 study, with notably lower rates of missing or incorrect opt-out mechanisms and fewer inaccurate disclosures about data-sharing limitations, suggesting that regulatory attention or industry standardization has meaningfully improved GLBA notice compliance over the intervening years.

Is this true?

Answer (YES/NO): YES